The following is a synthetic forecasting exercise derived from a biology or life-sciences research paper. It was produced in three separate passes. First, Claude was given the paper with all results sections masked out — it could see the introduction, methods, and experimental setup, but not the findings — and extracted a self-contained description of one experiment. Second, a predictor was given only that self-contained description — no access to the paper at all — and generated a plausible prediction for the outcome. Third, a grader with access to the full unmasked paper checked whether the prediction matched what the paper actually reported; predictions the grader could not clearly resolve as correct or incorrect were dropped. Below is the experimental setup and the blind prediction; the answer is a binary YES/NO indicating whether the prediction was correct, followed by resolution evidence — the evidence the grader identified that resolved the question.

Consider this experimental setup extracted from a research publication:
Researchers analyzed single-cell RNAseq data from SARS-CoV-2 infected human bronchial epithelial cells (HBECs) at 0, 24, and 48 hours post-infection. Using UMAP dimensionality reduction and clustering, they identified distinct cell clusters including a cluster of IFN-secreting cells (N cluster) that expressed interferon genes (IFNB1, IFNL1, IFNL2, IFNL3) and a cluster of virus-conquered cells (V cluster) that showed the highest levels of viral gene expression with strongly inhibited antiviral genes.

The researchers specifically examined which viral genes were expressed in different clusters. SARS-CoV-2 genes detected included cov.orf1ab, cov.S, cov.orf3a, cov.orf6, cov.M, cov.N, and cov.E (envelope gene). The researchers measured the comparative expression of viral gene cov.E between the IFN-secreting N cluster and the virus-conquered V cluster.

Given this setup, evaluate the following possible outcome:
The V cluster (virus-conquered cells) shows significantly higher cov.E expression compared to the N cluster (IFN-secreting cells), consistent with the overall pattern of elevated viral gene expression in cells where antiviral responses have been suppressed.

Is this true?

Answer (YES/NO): YES